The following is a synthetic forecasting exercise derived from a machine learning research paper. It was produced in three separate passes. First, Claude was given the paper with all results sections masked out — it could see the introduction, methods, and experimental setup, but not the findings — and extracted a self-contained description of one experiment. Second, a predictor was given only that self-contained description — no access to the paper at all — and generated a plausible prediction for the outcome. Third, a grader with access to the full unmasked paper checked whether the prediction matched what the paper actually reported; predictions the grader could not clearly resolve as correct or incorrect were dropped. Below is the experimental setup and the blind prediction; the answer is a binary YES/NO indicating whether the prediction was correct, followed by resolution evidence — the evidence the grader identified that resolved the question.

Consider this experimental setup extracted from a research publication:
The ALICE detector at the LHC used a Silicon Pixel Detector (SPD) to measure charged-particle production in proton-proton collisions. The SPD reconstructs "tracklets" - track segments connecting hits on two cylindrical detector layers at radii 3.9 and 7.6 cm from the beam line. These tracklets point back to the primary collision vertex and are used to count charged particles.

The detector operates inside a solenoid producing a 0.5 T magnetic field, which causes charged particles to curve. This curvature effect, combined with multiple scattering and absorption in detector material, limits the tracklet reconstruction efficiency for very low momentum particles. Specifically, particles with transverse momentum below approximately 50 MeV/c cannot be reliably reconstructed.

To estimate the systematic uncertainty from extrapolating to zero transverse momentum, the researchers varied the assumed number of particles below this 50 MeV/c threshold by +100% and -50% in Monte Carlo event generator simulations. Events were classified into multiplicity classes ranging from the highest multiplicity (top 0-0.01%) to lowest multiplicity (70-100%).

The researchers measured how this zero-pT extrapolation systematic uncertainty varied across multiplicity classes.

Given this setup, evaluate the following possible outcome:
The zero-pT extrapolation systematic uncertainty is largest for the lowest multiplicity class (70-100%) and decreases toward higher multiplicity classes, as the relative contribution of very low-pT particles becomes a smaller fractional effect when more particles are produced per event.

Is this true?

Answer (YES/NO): YES